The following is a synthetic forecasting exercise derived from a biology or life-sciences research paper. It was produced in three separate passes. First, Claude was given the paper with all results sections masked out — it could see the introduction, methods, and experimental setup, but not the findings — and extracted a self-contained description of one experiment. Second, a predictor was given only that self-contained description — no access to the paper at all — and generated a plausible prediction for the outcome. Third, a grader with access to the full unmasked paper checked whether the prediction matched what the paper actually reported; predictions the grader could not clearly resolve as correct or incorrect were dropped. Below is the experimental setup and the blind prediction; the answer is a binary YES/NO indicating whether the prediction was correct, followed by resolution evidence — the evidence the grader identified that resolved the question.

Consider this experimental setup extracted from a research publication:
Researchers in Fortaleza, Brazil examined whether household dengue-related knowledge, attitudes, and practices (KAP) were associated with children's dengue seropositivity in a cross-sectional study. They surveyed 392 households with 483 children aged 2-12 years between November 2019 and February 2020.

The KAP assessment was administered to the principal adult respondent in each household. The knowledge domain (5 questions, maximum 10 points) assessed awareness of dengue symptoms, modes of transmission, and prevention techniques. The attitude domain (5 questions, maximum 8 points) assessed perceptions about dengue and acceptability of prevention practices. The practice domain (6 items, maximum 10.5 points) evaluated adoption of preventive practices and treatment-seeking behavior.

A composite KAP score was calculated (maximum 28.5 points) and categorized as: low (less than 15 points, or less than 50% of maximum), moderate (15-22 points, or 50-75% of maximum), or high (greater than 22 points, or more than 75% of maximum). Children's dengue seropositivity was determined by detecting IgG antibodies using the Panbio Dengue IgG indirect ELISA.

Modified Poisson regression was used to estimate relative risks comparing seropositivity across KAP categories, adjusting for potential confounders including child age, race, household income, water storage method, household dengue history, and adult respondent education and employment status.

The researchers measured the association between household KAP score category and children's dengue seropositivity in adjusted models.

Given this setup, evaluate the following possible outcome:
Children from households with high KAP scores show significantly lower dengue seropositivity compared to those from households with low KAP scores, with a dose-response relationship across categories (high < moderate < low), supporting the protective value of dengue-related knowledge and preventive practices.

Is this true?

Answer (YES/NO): NO